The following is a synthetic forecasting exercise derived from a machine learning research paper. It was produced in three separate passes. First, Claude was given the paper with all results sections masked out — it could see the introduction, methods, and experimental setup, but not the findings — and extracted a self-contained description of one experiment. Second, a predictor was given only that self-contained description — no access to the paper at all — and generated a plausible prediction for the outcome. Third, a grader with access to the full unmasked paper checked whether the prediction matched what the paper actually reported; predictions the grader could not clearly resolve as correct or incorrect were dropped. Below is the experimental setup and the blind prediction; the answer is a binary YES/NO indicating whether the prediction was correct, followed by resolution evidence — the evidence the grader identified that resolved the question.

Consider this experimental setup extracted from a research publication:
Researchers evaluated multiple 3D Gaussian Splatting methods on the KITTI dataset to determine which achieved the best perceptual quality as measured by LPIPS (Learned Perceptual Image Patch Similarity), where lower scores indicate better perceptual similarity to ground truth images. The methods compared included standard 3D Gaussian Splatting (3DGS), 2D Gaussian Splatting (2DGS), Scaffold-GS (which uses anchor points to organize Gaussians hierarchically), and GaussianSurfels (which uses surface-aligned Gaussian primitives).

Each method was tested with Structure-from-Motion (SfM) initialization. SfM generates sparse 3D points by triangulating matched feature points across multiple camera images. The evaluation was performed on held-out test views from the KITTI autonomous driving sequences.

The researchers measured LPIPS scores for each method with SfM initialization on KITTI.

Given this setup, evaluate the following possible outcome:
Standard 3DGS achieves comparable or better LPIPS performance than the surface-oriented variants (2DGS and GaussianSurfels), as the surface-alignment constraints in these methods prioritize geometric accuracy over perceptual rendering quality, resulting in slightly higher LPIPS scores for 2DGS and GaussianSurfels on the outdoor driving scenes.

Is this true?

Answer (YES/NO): YES